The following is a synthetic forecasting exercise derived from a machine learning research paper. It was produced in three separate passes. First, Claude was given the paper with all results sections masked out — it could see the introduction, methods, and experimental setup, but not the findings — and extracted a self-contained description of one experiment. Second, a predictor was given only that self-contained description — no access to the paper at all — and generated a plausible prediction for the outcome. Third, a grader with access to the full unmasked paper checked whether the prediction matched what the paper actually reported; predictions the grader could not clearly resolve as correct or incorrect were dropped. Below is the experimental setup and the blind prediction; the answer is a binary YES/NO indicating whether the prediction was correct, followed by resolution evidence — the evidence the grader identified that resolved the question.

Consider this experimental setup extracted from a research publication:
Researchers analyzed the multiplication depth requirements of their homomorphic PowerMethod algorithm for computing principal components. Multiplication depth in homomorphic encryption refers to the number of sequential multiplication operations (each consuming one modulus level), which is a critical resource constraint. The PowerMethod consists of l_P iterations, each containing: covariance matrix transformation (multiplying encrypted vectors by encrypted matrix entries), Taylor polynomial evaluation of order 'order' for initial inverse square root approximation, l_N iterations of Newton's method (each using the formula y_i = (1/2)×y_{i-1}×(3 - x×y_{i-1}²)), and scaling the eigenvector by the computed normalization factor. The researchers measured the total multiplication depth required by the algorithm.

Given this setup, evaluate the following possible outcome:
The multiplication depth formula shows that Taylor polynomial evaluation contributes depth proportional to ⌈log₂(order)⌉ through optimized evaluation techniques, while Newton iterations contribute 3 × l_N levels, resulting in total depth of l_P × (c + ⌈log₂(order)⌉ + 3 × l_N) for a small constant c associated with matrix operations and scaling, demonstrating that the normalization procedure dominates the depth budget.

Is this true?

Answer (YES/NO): YES